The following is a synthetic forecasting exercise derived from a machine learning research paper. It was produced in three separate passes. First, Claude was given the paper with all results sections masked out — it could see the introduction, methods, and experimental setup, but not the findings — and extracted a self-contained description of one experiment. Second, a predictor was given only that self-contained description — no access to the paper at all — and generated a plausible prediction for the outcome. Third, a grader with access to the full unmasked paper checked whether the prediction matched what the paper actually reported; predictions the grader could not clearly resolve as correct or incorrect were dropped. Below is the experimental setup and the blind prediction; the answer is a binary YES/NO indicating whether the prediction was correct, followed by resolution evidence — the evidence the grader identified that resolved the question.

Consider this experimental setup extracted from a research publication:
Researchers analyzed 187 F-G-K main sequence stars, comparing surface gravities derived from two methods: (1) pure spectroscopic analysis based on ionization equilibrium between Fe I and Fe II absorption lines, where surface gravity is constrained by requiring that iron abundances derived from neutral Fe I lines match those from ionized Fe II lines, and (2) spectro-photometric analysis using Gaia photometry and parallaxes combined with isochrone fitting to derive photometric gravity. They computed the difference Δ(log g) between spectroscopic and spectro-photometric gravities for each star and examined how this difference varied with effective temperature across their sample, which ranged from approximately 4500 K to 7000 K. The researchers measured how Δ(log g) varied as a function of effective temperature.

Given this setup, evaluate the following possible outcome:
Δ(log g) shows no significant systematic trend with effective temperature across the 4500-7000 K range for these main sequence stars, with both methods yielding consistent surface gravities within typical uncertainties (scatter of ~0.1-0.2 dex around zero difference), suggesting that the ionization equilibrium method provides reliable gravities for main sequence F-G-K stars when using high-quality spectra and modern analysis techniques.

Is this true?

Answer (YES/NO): NO